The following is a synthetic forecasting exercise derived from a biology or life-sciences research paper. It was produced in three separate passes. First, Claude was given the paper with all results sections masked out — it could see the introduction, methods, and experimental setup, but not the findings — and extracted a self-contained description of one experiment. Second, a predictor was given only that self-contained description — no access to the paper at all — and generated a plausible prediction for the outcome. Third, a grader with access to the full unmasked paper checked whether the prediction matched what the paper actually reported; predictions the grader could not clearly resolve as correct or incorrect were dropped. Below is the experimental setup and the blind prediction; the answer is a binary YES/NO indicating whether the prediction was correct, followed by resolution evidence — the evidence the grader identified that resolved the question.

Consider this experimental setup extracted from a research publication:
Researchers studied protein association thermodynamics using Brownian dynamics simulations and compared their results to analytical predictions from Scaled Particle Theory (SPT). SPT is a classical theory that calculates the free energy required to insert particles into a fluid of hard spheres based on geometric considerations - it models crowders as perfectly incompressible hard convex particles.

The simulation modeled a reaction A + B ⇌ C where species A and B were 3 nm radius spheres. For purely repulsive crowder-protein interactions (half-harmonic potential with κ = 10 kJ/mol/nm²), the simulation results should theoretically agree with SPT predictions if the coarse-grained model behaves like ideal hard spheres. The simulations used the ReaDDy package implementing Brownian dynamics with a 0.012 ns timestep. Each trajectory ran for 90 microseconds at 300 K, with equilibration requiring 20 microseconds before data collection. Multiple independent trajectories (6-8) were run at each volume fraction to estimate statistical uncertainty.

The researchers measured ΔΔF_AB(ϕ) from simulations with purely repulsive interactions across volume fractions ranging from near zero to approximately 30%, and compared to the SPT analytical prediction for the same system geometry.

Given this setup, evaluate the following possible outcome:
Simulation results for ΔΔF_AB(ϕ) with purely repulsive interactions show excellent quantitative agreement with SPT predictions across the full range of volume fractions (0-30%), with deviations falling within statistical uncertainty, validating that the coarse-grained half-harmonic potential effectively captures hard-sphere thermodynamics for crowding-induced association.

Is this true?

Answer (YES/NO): NO